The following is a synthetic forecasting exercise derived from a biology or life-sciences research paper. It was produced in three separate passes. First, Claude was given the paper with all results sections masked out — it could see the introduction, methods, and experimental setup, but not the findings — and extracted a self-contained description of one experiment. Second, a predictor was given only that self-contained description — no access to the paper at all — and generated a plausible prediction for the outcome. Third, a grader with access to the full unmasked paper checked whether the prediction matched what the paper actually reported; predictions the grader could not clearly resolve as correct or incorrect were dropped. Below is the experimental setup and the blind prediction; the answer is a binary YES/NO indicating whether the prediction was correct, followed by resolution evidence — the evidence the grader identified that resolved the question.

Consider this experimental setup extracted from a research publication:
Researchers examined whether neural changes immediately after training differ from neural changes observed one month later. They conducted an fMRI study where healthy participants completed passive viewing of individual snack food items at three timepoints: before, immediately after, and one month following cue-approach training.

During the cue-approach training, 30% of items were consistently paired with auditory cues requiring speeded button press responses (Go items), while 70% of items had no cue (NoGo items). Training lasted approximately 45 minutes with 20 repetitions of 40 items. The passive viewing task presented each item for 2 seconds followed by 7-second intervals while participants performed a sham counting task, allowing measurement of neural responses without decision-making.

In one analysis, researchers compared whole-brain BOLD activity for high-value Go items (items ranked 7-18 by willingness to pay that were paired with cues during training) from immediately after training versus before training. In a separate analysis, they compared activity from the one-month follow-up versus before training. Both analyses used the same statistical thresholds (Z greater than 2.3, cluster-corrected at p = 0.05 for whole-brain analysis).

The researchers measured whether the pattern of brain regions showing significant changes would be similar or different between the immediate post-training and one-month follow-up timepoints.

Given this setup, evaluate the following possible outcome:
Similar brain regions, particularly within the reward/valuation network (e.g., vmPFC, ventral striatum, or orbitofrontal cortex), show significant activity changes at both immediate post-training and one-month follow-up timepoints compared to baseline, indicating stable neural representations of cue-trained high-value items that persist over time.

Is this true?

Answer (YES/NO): NO